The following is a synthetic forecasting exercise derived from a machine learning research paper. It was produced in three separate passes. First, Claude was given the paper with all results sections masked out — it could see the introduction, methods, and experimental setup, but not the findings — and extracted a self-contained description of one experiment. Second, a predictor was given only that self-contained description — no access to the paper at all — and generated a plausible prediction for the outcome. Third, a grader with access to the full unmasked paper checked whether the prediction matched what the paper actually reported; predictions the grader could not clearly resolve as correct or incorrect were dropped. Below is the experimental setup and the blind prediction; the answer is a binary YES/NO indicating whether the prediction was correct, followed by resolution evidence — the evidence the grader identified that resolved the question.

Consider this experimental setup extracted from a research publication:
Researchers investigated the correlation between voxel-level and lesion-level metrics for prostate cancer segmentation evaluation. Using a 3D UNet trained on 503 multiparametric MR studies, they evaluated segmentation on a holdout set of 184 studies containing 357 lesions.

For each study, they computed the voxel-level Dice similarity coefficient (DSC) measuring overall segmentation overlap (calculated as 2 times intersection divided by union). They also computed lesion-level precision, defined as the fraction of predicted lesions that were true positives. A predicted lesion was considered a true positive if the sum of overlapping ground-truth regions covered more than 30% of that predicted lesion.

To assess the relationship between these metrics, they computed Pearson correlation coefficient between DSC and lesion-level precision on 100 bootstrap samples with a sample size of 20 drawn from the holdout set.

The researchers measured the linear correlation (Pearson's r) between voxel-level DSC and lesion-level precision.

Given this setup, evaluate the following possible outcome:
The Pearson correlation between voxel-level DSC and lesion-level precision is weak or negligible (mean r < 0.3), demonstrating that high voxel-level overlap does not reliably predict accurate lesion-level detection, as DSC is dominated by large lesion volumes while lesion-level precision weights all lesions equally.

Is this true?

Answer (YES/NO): NO